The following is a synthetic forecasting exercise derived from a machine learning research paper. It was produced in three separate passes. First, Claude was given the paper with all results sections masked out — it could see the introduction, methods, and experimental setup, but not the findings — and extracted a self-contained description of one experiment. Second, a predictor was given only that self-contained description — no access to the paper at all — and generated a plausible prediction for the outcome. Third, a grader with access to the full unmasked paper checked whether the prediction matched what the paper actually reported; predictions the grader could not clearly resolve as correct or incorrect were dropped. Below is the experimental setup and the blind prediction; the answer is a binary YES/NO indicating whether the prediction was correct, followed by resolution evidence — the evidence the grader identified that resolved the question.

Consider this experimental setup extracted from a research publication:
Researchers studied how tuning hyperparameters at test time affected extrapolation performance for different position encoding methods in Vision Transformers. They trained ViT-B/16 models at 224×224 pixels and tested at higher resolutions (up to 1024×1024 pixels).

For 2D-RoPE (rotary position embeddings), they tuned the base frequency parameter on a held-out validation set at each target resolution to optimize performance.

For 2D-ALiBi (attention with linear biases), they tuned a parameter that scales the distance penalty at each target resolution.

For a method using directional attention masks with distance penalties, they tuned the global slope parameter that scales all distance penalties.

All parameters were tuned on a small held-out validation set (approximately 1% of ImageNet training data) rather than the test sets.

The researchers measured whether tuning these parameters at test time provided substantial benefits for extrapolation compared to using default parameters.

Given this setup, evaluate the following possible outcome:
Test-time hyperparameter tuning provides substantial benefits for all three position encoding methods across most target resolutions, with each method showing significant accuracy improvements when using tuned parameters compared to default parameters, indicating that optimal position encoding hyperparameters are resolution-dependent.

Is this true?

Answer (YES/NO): NO